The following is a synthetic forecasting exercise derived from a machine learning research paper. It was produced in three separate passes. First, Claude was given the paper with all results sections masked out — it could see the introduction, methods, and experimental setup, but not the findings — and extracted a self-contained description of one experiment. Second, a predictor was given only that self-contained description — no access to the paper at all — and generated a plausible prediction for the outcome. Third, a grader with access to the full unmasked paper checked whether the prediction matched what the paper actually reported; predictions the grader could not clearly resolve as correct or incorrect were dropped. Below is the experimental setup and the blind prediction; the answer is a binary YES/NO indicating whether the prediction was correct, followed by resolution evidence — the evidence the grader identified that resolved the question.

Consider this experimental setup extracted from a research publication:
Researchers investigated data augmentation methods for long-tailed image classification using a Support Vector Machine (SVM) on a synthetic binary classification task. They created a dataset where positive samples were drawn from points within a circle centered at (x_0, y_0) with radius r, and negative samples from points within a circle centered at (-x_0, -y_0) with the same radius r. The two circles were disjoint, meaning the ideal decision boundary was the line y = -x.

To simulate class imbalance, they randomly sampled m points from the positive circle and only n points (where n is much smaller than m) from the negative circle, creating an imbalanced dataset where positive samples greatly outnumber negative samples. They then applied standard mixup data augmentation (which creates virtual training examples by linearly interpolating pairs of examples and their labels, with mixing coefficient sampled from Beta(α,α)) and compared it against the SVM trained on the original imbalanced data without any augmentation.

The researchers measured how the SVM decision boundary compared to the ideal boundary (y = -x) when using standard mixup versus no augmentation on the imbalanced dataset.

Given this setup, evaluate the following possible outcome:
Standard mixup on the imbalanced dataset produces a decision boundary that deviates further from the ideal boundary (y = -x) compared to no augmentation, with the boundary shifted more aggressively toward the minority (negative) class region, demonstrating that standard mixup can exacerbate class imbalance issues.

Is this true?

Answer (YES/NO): NO